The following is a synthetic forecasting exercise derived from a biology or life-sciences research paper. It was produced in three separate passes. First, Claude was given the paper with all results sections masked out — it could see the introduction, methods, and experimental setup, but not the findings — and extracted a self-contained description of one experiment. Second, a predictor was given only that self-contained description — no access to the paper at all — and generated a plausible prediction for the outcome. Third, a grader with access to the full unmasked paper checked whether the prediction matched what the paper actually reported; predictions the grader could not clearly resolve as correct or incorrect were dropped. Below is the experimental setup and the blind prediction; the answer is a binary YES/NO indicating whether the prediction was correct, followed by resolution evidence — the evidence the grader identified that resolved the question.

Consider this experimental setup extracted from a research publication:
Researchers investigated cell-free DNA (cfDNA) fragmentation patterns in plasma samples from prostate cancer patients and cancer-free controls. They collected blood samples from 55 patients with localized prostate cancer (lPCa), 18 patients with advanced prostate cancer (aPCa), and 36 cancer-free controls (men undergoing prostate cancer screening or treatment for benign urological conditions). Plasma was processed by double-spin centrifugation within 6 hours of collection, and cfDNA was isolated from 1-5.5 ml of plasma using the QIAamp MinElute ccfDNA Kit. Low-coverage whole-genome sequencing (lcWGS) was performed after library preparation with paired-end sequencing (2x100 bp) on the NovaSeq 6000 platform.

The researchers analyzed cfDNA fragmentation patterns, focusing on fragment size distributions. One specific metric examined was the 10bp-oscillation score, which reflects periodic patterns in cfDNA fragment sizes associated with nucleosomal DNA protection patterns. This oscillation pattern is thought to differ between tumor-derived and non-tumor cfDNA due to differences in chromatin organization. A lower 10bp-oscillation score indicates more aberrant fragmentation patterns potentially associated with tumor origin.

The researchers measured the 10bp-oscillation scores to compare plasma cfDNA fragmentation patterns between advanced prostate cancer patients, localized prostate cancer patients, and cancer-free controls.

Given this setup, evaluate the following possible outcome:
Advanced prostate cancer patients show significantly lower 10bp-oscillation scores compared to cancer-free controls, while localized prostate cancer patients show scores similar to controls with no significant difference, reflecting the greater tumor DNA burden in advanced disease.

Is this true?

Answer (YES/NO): NO